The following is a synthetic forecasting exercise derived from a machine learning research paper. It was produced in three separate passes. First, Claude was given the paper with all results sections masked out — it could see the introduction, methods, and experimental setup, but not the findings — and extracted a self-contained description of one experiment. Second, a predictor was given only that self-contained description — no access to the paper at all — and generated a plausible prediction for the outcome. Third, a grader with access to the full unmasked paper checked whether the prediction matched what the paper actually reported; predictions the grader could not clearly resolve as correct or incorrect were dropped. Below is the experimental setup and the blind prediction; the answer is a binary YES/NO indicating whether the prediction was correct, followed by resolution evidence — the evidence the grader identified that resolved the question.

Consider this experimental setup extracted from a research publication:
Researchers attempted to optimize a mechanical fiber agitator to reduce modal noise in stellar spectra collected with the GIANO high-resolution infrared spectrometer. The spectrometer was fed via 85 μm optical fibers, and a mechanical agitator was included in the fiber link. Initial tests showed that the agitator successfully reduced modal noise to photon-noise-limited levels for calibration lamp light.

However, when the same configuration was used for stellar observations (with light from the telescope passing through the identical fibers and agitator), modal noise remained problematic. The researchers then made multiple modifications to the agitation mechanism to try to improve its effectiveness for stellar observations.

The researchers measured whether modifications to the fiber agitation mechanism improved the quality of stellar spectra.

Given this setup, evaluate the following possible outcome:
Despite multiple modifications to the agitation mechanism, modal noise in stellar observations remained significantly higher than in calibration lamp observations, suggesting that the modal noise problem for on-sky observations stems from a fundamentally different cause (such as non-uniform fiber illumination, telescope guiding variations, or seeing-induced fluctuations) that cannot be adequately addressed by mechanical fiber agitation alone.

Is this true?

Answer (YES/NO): YES